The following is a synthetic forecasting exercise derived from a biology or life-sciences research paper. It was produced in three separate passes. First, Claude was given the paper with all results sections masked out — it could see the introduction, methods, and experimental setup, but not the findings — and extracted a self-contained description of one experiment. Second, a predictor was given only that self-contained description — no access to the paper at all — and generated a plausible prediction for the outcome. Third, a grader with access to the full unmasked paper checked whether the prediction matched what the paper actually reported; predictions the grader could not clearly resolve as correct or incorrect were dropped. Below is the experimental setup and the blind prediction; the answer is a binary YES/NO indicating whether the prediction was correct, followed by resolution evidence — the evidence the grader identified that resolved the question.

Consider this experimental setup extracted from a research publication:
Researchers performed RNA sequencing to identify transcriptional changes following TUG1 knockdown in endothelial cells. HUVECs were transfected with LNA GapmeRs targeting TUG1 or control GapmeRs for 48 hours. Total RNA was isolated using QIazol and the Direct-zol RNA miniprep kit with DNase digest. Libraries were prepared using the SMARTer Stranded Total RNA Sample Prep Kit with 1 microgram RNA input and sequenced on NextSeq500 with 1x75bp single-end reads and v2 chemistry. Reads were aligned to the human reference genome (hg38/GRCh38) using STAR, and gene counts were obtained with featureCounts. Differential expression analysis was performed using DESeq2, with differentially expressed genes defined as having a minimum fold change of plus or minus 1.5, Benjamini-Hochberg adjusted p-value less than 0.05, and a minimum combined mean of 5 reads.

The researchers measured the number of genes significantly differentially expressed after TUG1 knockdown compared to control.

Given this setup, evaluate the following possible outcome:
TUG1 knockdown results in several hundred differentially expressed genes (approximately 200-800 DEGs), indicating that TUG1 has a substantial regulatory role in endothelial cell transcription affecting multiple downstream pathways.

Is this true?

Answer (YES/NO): NO